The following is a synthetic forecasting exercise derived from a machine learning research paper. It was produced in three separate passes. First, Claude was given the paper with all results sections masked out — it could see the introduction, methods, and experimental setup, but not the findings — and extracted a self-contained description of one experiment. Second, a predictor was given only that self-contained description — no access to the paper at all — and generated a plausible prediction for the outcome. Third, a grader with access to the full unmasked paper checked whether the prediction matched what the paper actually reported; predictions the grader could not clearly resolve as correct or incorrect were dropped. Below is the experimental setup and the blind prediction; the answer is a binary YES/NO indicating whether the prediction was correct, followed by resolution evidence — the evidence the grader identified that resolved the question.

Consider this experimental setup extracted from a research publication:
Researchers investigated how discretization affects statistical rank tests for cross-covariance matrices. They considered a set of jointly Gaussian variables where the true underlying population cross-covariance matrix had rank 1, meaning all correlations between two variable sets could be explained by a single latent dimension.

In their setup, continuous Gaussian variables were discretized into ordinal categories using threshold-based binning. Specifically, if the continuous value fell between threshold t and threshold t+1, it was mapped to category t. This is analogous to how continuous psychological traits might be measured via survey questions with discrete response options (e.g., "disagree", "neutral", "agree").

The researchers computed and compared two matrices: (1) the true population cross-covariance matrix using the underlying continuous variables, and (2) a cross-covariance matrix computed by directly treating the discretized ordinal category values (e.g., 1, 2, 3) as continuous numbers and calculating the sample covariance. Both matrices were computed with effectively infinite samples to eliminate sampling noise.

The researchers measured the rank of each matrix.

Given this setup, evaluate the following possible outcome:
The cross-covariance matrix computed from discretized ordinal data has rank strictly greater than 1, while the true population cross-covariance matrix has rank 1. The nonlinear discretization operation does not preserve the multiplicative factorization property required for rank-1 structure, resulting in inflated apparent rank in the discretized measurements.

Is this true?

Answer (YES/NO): YES